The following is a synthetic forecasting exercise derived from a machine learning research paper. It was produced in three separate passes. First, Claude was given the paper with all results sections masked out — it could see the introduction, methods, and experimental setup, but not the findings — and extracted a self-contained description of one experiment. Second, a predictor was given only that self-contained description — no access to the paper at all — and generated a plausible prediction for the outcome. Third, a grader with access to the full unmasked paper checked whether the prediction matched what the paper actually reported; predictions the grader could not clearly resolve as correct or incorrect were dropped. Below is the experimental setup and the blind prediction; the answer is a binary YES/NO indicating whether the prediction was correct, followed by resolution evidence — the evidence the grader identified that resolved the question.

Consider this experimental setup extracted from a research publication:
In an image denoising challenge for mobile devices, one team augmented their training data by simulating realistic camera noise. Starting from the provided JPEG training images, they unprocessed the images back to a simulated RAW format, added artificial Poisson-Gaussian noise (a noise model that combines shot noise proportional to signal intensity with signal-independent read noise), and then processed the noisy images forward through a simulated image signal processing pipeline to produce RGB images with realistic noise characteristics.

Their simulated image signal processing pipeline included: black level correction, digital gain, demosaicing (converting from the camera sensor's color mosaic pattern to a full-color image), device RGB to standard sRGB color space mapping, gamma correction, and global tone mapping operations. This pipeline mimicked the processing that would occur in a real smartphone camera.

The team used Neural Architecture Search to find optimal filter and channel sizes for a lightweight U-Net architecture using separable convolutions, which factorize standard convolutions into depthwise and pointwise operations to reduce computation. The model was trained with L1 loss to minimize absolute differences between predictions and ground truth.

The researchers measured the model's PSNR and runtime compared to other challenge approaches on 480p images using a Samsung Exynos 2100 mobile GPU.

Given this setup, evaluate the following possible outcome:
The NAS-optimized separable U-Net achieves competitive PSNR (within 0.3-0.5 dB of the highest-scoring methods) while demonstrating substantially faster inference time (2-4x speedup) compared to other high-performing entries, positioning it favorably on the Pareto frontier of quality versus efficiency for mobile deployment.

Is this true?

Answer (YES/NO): NO